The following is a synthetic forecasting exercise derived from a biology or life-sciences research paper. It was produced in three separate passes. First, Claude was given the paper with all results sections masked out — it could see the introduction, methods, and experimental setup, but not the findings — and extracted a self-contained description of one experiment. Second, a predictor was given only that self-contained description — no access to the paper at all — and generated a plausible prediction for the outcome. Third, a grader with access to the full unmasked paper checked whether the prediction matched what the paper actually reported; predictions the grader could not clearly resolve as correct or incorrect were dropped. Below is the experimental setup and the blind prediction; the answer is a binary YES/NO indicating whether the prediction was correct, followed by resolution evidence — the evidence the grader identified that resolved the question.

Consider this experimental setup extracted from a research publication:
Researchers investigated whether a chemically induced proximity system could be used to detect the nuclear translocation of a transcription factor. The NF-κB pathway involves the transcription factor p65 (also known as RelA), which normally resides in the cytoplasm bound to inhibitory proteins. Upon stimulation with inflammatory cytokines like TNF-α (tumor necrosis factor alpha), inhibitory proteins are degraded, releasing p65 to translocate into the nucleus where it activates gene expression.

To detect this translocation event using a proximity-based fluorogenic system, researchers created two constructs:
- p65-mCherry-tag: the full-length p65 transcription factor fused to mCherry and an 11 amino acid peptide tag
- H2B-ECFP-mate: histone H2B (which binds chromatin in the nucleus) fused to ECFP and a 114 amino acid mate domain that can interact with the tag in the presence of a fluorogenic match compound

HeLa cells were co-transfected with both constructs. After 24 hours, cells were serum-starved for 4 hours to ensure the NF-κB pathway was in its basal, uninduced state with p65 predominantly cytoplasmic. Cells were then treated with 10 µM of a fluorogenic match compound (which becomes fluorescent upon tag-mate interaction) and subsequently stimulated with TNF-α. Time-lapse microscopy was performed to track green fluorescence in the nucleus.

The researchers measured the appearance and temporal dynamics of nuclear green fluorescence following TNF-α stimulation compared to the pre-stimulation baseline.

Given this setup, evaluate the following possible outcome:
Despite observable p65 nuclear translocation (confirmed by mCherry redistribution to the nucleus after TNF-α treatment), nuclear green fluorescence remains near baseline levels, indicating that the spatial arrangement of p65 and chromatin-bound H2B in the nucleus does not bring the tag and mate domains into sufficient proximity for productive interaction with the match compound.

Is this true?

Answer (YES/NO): NO